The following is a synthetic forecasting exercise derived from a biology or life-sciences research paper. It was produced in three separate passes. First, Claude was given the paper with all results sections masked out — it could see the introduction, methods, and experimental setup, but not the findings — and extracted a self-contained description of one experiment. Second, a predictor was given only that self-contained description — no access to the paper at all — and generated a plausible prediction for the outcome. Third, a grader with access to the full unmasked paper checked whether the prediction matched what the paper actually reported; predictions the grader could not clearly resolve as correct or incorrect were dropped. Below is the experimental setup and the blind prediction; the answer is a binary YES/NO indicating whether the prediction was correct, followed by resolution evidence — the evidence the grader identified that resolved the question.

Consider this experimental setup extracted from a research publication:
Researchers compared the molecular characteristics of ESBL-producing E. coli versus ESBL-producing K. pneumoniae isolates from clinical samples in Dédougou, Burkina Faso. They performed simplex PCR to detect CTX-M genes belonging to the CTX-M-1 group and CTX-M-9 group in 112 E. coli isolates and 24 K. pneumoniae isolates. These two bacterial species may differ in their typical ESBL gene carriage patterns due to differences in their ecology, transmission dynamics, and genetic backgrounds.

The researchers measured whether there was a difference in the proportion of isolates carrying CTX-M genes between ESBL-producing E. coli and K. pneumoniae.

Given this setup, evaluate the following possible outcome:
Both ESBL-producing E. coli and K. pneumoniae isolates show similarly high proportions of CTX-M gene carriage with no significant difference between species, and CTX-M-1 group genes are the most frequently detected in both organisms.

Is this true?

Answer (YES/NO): YES